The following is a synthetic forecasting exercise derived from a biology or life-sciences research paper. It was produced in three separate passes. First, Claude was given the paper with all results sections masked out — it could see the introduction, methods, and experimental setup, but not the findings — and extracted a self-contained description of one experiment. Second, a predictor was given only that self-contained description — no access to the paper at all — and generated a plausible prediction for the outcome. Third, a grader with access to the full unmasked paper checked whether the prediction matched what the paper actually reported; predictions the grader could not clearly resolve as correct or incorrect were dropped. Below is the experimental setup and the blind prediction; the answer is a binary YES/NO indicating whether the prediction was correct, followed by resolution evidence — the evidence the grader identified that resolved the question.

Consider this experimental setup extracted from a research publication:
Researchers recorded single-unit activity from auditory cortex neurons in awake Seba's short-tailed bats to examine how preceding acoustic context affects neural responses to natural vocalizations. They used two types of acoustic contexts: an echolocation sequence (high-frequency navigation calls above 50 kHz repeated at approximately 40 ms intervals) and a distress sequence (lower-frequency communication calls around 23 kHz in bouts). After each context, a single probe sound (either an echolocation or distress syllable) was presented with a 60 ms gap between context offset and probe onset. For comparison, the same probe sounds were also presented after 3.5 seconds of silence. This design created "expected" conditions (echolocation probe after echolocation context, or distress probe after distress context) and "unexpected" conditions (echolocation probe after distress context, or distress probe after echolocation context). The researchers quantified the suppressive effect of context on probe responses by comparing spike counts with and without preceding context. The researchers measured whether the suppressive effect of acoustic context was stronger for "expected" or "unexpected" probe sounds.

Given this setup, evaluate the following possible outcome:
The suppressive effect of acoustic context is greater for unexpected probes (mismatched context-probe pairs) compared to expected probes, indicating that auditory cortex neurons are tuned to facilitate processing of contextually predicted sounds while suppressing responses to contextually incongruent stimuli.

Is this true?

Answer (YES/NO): NO